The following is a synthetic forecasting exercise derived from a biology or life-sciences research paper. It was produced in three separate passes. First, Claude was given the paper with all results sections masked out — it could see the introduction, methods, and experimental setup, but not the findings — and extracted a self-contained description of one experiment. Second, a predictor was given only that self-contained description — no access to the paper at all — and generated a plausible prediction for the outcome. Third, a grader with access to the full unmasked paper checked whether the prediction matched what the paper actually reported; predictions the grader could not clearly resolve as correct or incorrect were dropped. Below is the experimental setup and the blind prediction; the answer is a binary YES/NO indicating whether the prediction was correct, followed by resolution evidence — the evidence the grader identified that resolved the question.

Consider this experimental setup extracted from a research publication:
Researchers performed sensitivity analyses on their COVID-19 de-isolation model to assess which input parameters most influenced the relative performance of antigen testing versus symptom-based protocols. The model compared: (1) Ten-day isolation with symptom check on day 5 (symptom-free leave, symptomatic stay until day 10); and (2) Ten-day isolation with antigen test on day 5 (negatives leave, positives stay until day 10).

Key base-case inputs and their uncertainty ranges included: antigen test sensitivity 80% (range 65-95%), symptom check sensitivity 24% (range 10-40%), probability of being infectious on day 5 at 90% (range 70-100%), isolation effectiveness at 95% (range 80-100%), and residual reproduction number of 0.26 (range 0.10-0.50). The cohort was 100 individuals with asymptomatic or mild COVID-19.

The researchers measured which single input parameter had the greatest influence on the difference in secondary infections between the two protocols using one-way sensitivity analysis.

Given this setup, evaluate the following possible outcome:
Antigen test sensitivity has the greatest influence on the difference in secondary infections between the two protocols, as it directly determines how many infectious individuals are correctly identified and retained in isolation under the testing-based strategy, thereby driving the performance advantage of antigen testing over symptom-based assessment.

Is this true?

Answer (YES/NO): YES